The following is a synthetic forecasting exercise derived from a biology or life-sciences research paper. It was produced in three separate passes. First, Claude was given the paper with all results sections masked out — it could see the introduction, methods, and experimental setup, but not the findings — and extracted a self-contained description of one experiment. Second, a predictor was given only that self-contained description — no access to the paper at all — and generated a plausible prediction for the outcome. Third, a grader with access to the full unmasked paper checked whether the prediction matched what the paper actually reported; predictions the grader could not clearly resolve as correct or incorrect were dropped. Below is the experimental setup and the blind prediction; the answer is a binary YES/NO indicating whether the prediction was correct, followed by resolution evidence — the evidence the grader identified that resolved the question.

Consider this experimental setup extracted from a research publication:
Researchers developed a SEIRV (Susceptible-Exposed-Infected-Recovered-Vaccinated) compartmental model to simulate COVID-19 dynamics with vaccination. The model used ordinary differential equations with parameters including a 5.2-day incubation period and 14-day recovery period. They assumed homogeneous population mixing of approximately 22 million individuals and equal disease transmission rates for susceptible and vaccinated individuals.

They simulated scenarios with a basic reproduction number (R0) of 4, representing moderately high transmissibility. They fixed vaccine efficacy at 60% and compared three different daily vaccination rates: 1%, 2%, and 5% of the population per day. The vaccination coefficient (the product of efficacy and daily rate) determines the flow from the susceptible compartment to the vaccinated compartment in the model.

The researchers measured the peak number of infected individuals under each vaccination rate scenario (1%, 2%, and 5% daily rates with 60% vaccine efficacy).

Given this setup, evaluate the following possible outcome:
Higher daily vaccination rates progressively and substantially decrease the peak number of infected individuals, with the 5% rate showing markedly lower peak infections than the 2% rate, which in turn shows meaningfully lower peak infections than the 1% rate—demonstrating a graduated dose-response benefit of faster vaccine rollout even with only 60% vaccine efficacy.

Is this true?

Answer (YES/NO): YES